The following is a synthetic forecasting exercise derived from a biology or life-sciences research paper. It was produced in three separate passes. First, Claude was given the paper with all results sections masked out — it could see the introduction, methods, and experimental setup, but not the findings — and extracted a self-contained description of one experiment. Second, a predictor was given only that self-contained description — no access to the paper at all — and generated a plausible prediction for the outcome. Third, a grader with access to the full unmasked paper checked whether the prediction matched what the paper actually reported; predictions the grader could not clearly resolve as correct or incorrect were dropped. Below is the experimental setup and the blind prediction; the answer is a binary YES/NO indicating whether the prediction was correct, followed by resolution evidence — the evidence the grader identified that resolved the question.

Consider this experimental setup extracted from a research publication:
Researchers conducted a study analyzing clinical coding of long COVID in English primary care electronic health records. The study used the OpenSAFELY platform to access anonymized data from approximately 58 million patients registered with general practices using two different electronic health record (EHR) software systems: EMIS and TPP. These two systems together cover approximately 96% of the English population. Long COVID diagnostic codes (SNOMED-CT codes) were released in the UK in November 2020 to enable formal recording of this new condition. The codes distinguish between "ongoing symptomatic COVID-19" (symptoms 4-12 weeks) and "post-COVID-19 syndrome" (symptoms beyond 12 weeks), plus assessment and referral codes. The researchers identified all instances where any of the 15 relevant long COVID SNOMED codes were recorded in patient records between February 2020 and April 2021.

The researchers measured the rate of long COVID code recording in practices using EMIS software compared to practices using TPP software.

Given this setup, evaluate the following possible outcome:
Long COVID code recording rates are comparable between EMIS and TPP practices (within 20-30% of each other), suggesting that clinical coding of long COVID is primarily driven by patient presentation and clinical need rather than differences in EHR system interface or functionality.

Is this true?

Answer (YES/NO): NO